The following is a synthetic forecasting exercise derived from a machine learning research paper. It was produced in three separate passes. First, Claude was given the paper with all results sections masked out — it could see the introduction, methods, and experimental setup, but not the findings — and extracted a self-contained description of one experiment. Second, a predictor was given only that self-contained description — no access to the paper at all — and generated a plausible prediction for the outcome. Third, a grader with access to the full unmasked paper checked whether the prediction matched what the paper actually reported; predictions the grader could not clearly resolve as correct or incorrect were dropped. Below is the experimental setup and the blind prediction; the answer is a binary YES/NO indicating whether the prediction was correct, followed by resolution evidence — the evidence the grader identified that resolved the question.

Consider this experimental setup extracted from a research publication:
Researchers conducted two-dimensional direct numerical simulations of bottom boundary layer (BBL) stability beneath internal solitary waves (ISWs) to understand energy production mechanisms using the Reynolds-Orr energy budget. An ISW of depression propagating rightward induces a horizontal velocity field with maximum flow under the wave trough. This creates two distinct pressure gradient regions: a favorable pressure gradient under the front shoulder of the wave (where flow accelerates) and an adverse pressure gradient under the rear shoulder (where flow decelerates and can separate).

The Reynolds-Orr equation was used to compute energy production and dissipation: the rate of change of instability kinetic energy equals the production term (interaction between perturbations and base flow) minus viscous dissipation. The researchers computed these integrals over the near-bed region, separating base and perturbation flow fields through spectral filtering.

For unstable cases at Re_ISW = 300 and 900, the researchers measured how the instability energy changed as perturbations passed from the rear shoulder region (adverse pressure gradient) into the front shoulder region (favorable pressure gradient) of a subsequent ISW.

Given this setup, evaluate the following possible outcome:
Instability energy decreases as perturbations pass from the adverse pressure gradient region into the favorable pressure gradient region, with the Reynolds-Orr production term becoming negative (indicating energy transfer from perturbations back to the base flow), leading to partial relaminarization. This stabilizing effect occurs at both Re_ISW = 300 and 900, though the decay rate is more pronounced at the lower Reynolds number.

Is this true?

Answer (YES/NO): NO